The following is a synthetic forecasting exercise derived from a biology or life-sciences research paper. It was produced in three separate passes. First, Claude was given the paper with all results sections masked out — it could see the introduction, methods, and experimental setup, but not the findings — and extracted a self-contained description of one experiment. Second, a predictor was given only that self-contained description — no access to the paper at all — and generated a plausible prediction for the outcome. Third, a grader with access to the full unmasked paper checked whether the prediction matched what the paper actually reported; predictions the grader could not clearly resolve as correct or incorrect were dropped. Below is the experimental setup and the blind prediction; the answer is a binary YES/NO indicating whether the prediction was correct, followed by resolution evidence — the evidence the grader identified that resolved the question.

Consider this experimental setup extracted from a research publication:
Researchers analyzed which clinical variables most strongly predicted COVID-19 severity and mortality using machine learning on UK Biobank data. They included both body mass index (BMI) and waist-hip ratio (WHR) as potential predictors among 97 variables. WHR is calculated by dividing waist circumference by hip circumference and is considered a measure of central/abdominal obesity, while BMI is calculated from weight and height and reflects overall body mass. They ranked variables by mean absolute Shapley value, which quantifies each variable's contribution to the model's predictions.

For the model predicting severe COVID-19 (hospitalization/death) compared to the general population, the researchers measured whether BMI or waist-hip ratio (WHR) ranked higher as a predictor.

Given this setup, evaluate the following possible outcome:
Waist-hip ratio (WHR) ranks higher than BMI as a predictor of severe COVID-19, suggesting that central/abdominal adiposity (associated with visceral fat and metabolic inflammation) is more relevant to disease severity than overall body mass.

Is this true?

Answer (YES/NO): YES